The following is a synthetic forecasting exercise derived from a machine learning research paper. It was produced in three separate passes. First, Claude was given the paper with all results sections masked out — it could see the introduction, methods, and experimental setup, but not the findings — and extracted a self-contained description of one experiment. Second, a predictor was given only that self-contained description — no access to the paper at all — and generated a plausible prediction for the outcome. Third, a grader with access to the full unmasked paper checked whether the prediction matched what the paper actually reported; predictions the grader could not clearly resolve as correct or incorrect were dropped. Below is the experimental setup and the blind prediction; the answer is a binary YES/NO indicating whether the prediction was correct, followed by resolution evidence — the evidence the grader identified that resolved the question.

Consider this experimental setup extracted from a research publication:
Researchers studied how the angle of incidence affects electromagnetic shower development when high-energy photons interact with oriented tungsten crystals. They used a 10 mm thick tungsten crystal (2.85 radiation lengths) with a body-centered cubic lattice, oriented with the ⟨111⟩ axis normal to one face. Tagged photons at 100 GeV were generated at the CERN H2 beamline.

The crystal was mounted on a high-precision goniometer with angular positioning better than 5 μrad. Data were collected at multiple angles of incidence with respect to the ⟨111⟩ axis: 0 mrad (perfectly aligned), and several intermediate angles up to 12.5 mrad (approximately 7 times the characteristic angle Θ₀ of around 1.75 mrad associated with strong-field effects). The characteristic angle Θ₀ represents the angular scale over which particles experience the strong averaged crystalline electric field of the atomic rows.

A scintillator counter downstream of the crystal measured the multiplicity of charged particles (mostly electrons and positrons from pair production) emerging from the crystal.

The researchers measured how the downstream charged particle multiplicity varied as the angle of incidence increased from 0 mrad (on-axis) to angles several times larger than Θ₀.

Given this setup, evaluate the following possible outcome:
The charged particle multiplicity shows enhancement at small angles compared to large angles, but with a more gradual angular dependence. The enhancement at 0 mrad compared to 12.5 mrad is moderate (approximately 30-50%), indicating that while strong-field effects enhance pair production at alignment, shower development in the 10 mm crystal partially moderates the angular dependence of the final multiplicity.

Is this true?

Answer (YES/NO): YES